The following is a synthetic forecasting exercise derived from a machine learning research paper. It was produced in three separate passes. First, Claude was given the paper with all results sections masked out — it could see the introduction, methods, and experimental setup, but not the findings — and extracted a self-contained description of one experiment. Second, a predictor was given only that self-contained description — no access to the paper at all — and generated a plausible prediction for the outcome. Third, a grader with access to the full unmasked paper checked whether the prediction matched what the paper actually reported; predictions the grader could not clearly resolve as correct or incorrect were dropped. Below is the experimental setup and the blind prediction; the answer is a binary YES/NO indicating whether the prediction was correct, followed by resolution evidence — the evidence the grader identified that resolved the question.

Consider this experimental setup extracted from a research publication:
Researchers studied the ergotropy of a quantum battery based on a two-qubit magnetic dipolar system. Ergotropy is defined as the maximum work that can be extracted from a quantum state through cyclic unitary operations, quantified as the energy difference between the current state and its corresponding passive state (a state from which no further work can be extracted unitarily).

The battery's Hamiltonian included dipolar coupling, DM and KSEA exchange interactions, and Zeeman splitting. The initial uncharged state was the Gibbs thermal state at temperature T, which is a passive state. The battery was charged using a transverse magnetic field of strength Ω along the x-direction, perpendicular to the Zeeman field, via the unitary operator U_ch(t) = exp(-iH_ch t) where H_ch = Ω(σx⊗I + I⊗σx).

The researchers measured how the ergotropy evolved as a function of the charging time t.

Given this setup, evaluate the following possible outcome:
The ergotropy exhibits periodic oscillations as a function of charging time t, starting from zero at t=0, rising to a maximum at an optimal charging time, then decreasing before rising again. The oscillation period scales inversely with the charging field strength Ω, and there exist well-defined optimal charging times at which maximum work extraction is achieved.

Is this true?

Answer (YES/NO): YES